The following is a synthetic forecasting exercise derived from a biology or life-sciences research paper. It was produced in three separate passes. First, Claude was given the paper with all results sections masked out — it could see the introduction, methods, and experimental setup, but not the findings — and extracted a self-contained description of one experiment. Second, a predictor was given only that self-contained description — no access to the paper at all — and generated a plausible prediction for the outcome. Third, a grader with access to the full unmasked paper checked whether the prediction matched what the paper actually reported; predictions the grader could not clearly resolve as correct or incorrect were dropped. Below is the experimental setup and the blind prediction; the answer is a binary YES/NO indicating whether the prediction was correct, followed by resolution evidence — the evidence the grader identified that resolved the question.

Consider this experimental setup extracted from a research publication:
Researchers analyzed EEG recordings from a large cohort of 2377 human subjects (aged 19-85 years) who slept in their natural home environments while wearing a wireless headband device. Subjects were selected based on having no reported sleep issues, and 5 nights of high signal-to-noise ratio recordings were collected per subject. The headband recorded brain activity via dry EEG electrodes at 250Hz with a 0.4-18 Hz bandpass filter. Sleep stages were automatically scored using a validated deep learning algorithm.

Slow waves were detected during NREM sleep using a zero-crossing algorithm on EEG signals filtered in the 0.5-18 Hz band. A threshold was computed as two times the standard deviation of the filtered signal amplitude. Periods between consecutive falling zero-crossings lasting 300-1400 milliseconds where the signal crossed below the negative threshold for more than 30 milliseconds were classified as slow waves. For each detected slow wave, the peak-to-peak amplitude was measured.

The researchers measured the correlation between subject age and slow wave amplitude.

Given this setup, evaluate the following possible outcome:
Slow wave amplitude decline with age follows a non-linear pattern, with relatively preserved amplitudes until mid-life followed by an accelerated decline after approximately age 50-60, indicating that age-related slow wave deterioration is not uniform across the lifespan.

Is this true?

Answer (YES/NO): NO